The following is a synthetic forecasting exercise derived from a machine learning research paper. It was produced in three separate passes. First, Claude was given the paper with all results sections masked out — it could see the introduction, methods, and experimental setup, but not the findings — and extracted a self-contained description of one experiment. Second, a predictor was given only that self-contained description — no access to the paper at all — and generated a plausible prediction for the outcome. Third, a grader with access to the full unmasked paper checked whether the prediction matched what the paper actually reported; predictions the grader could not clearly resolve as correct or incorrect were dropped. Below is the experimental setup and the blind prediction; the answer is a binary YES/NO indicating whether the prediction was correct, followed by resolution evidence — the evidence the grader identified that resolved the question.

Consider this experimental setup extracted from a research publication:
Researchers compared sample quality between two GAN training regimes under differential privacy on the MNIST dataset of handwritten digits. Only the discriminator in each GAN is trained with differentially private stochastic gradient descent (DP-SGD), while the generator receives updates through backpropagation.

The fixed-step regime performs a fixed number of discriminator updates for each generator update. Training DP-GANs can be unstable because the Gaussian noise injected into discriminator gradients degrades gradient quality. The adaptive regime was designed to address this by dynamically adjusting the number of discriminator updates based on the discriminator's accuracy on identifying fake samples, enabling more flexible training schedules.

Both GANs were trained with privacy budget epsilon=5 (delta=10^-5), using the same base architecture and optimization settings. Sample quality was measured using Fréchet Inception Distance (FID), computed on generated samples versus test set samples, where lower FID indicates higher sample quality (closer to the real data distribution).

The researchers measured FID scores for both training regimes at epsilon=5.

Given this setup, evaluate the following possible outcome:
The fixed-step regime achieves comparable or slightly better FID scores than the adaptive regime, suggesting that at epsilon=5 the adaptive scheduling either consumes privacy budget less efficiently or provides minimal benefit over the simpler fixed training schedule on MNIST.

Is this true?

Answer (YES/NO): NO